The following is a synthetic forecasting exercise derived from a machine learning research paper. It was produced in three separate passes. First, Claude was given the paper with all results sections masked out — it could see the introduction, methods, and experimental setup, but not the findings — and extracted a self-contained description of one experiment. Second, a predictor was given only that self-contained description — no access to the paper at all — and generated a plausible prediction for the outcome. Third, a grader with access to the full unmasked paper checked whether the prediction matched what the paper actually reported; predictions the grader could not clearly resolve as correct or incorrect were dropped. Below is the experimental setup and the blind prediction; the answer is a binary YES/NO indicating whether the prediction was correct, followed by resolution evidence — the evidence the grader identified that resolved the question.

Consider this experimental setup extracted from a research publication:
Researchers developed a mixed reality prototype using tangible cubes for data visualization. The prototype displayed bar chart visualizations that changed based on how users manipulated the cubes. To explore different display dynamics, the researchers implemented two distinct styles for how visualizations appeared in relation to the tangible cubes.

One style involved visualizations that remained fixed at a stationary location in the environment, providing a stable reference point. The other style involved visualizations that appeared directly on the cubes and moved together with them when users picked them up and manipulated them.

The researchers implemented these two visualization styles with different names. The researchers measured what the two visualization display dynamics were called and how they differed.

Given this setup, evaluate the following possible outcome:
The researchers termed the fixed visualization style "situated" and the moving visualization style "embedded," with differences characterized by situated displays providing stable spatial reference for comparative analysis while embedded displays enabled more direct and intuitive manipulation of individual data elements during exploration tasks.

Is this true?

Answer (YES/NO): NO